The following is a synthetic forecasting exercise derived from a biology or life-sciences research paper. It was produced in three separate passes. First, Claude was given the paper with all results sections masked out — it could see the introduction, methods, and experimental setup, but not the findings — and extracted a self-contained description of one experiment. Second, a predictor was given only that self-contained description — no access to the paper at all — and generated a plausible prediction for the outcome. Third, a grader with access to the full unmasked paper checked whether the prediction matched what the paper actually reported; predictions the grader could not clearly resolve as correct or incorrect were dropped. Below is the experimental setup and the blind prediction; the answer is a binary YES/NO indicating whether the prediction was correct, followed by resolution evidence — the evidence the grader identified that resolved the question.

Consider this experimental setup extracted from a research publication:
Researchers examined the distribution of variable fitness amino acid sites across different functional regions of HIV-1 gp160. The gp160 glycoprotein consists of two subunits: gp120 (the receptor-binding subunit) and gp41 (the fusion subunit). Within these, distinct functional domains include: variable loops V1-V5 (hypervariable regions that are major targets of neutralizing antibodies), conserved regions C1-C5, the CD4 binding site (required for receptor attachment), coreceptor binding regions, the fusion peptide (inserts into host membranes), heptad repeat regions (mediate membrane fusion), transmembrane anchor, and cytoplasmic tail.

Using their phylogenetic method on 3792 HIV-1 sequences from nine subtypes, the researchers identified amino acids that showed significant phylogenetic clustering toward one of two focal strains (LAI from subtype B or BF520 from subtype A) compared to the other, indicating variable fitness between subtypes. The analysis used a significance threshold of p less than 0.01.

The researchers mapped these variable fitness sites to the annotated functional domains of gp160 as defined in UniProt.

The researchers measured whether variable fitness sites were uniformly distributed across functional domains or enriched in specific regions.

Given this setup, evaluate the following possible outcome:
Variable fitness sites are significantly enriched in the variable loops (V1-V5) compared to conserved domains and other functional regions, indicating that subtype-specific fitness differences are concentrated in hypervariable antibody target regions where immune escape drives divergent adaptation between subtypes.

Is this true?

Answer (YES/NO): NO